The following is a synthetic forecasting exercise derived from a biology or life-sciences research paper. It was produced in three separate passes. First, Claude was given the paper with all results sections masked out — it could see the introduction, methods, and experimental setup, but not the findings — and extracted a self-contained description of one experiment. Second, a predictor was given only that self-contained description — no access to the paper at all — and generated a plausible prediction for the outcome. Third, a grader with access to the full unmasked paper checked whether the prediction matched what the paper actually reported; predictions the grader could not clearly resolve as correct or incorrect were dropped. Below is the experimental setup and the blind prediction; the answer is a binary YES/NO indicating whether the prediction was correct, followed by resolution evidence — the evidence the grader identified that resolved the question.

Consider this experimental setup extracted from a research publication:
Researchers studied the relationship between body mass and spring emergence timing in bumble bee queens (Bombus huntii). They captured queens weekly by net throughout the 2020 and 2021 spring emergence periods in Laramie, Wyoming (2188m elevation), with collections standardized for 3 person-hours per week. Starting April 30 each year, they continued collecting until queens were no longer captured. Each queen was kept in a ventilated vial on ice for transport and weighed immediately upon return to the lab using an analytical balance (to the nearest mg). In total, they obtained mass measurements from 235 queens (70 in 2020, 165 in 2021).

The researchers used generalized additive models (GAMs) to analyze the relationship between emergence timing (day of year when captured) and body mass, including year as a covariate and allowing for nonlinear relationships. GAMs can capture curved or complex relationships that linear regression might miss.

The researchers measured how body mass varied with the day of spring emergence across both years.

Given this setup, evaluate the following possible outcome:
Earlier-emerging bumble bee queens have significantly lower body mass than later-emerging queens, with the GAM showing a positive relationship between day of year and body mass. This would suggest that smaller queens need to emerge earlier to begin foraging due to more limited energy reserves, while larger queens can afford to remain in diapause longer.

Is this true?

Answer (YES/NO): YES